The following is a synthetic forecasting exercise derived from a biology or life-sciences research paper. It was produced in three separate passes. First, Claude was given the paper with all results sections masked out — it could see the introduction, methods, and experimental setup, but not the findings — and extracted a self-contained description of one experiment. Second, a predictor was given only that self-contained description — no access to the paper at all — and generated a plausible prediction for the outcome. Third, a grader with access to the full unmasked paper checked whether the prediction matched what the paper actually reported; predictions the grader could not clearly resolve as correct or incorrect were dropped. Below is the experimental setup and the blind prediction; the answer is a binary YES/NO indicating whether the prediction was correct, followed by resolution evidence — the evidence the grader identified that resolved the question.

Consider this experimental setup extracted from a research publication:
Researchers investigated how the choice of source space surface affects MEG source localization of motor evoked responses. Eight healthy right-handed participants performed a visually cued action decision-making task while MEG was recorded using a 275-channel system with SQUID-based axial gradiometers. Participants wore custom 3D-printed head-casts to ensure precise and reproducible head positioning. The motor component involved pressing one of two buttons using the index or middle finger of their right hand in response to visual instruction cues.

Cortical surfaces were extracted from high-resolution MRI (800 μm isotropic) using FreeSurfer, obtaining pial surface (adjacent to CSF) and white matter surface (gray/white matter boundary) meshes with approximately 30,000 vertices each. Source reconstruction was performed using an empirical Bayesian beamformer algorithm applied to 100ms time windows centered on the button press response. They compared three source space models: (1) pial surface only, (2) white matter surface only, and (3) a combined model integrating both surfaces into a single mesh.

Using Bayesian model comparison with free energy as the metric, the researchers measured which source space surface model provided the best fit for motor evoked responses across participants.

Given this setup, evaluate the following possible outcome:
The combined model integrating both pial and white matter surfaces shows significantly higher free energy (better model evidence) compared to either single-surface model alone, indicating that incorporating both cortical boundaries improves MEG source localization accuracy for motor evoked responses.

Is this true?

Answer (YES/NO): NO